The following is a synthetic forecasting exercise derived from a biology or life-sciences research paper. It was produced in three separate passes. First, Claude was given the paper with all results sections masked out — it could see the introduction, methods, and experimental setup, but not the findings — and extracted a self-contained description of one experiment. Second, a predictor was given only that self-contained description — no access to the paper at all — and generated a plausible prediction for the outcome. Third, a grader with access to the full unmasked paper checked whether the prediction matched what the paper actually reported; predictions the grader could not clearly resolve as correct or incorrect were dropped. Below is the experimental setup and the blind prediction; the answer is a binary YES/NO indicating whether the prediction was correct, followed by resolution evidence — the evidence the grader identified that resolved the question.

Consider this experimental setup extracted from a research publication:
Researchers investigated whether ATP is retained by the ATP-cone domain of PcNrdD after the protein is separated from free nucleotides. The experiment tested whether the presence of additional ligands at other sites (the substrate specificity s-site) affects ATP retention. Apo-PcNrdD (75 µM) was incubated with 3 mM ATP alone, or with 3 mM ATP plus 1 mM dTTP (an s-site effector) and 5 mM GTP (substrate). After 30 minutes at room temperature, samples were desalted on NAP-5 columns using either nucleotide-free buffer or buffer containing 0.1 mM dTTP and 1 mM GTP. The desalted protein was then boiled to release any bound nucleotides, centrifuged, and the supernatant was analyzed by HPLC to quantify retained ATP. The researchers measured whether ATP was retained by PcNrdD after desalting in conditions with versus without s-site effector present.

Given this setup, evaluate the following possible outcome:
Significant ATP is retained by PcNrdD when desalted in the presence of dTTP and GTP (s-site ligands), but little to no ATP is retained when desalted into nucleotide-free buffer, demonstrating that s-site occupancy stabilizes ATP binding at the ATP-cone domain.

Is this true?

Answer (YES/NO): YES